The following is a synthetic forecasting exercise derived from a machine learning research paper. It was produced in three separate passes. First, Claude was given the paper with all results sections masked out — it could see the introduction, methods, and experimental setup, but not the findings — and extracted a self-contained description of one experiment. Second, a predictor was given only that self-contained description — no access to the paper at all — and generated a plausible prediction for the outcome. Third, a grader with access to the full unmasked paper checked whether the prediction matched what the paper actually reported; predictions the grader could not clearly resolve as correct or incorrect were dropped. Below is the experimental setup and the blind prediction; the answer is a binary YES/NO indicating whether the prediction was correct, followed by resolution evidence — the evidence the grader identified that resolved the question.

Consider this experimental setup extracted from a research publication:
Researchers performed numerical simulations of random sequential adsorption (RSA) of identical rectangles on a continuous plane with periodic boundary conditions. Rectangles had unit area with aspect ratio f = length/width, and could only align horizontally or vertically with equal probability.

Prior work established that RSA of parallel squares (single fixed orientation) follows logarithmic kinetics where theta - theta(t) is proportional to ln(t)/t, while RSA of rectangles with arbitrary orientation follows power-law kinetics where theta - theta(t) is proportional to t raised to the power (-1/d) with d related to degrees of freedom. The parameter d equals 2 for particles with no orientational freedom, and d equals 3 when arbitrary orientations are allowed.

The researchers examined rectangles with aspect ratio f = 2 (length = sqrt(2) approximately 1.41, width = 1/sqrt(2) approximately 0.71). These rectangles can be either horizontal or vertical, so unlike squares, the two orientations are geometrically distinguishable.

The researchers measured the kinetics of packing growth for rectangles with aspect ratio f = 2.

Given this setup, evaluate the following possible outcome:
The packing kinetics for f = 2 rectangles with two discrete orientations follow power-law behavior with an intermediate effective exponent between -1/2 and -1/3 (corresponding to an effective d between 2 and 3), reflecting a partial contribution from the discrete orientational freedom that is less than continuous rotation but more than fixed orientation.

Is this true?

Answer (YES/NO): NO